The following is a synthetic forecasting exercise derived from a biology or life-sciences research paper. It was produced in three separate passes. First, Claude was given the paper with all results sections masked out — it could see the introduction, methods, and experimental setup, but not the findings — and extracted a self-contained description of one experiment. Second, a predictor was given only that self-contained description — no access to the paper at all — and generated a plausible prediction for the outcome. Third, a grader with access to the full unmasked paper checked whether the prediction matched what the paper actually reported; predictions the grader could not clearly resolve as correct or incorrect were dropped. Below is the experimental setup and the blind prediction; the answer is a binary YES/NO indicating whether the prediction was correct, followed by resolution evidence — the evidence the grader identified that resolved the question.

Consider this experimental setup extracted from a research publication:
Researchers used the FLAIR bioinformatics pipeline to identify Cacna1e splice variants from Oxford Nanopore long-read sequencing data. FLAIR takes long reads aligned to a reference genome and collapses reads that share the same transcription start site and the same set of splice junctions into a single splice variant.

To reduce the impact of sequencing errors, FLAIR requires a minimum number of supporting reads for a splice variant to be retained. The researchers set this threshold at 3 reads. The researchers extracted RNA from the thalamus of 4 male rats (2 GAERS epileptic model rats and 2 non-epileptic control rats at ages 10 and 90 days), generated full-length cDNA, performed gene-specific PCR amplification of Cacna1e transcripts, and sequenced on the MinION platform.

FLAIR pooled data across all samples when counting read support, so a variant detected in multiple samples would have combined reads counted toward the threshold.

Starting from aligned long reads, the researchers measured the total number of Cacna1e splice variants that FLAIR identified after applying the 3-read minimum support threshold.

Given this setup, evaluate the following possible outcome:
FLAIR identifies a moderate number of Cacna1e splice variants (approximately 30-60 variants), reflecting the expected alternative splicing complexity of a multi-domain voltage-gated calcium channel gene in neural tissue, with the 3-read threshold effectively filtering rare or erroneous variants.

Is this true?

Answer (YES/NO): NO